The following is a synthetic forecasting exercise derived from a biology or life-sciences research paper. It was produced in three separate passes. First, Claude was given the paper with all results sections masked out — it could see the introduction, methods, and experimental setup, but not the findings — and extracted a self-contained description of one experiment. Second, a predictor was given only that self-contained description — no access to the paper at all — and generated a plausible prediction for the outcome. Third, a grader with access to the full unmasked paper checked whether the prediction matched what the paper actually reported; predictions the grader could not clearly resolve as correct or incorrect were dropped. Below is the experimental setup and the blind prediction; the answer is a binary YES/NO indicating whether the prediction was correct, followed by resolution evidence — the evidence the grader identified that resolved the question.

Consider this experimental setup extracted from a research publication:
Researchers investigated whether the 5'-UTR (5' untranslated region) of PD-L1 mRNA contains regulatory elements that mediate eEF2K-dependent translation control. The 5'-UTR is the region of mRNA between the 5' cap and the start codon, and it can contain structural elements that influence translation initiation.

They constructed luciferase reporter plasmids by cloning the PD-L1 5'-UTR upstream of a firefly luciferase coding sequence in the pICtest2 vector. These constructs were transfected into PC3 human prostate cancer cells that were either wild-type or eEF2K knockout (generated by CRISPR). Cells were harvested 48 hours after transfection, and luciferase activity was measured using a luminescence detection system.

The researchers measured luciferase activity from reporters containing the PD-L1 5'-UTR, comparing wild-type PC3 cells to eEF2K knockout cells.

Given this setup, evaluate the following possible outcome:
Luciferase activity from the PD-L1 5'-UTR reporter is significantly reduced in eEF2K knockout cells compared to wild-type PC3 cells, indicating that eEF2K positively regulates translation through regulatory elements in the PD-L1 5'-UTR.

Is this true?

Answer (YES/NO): YES